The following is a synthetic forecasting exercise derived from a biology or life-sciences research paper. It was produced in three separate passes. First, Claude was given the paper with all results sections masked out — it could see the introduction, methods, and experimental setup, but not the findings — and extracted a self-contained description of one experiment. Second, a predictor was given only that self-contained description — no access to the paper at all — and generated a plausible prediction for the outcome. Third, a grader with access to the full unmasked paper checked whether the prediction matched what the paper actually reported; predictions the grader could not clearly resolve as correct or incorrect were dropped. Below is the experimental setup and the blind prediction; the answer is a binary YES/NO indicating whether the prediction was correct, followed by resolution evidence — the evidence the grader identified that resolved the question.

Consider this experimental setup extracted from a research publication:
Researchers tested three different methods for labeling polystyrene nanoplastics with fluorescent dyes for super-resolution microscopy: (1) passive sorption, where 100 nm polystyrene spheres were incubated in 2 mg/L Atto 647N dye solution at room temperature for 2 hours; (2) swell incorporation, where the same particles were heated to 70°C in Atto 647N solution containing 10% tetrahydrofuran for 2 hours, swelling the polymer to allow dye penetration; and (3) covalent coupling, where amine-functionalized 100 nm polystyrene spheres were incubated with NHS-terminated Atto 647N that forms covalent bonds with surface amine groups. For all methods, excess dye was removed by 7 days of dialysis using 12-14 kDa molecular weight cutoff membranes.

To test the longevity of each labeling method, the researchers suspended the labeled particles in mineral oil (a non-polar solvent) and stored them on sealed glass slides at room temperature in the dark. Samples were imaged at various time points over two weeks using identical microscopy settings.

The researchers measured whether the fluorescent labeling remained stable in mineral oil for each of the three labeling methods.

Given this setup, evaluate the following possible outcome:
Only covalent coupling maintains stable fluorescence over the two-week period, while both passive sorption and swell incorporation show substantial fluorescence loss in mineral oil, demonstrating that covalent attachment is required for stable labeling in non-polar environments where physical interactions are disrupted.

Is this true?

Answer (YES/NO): NO